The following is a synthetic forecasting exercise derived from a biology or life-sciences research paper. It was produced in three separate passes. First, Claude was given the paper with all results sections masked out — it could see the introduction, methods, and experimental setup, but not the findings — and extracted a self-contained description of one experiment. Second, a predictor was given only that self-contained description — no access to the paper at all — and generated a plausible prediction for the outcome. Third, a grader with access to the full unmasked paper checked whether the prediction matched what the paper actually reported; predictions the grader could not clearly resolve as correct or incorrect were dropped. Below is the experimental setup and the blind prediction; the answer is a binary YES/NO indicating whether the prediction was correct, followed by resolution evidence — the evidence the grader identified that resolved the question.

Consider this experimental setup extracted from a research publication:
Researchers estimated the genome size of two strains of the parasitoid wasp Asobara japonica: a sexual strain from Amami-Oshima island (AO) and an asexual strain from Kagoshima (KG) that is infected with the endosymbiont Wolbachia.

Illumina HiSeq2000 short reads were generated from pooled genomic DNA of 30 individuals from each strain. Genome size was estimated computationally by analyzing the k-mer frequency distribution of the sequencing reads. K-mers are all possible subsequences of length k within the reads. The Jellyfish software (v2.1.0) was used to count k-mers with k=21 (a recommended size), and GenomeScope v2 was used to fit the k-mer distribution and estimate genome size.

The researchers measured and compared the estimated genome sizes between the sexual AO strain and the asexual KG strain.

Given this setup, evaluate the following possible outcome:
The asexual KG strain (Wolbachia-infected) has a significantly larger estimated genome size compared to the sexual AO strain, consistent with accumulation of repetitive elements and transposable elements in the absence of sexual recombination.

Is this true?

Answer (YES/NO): NO